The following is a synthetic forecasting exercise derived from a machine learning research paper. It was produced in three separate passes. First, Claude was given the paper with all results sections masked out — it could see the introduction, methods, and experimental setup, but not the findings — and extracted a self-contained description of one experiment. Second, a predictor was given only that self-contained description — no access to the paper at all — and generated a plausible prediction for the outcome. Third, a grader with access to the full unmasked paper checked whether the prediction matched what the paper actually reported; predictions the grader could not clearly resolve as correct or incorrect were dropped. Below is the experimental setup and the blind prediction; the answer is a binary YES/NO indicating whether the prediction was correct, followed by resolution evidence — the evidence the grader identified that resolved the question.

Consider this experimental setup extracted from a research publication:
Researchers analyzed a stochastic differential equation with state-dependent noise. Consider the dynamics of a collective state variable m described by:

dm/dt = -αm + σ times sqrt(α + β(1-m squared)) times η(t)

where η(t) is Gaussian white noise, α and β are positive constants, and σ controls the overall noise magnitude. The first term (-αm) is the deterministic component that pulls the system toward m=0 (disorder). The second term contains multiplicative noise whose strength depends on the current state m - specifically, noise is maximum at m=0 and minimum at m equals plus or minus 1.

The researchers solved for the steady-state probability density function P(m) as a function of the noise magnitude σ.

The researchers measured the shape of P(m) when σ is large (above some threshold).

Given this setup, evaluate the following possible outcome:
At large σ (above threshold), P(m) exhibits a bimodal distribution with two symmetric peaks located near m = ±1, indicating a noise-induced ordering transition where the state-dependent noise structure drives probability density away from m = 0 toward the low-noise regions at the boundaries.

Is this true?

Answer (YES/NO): YES